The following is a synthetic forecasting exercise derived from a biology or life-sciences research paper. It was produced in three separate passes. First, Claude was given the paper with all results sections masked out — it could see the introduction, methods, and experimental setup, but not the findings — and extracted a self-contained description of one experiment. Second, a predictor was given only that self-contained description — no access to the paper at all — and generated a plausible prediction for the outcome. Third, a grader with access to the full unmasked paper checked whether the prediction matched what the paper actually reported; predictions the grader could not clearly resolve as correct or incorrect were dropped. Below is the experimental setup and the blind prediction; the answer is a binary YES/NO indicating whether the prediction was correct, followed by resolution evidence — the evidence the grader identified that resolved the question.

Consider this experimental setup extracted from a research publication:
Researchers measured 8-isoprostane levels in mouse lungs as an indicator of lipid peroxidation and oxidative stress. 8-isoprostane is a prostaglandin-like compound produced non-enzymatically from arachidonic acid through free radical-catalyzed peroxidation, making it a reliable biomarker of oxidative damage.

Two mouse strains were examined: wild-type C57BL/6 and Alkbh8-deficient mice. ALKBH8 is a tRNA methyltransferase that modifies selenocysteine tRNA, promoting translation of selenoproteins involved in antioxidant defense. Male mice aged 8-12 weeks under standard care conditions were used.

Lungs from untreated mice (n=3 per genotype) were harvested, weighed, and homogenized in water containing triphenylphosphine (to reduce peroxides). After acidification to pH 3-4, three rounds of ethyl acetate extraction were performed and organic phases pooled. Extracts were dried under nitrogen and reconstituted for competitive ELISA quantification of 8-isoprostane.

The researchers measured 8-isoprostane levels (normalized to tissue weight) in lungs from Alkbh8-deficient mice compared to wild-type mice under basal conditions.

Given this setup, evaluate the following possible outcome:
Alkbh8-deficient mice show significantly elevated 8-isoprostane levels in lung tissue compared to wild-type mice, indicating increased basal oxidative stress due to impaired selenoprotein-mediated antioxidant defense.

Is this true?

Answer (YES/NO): NO